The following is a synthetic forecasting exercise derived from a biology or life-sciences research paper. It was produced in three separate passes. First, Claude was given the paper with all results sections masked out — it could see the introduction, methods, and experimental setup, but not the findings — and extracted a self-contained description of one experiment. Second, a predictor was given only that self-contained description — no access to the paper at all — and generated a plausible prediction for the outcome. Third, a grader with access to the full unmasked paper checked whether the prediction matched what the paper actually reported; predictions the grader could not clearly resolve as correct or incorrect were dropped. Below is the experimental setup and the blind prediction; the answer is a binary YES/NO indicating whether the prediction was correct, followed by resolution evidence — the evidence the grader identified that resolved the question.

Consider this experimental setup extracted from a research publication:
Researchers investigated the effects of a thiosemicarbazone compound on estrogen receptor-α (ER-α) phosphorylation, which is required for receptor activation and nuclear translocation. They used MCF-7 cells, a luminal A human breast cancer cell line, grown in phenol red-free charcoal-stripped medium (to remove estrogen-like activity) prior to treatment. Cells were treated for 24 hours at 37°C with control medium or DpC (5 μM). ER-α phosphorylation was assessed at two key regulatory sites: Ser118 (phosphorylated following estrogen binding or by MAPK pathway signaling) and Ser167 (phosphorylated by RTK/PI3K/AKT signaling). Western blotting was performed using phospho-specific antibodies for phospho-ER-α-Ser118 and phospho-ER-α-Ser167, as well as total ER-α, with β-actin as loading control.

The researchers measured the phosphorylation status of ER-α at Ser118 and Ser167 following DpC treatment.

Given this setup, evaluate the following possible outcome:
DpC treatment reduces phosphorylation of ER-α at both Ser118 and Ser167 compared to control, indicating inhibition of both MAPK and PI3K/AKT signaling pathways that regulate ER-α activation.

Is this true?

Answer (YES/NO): YES